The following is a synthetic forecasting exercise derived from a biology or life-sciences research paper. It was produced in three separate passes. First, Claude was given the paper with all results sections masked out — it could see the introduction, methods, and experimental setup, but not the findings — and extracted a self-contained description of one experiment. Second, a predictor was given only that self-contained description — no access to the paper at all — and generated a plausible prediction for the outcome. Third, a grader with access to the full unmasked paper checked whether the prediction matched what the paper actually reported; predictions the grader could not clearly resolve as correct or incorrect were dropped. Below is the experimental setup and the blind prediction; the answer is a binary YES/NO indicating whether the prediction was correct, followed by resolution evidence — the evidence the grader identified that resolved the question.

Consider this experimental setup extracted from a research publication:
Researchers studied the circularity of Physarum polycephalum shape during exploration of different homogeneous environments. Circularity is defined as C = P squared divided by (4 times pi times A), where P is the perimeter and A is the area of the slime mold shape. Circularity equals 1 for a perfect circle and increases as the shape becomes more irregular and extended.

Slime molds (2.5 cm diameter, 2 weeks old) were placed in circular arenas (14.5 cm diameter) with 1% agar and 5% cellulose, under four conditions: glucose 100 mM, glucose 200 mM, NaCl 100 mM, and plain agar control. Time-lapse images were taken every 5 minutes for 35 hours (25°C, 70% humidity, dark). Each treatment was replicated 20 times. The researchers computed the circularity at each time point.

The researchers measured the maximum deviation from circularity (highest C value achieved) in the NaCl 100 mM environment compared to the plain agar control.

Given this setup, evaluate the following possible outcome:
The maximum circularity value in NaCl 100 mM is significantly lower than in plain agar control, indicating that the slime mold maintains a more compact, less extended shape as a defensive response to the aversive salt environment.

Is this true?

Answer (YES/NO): NO